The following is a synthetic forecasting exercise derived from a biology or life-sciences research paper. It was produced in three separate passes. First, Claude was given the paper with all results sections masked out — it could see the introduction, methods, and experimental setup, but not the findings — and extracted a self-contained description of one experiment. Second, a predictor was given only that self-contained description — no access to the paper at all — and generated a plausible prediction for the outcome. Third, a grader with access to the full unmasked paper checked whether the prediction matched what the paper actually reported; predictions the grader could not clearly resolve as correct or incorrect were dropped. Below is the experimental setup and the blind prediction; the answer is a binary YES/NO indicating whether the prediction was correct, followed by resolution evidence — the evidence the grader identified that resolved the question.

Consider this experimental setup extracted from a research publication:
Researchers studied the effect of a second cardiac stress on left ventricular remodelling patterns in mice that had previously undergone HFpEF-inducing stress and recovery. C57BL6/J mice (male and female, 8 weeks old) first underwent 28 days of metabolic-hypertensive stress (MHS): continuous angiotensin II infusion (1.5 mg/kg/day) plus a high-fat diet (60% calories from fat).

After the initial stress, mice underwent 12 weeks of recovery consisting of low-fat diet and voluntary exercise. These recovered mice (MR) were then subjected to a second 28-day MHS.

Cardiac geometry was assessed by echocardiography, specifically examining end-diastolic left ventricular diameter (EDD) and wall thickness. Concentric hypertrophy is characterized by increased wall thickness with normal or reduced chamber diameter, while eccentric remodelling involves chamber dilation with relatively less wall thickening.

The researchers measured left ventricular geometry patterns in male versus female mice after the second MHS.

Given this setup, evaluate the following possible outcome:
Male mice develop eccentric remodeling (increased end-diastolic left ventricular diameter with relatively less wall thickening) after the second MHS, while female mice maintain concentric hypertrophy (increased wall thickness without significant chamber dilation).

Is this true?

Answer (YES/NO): NO